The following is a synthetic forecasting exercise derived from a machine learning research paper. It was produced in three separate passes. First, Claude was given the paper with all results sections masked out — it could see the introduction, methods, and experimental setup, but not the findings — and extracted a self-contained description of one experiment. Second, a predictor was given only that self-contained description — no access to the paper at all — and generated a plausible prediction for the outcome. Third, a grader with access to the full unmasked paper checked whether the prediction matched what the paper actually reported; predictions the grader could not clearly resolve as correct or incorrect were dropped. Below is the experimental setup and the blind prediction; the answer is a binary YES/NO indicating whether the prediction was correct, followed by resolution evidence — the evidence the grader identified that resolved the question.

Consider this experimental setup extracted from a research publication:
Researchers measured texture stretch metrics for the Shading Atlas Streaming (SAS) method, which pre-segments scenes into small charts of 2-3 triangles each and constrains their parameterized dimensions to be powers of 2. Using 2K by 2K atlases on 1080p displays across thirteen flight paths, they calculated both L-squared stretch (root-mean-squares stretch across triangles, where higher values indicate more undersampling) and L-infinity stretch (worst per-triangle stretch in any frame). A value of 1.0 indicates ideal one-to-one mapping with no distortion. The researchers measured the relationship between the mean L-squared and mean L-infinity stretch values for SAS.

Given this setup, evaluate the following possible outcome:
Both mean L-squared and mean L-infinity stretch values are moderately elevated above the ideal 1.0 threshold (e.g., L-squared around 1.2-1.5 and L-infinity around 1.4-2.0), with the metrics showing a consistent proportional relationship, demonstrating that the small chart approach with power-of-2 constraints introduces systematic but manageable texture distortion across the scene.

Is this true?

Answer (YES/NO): NO